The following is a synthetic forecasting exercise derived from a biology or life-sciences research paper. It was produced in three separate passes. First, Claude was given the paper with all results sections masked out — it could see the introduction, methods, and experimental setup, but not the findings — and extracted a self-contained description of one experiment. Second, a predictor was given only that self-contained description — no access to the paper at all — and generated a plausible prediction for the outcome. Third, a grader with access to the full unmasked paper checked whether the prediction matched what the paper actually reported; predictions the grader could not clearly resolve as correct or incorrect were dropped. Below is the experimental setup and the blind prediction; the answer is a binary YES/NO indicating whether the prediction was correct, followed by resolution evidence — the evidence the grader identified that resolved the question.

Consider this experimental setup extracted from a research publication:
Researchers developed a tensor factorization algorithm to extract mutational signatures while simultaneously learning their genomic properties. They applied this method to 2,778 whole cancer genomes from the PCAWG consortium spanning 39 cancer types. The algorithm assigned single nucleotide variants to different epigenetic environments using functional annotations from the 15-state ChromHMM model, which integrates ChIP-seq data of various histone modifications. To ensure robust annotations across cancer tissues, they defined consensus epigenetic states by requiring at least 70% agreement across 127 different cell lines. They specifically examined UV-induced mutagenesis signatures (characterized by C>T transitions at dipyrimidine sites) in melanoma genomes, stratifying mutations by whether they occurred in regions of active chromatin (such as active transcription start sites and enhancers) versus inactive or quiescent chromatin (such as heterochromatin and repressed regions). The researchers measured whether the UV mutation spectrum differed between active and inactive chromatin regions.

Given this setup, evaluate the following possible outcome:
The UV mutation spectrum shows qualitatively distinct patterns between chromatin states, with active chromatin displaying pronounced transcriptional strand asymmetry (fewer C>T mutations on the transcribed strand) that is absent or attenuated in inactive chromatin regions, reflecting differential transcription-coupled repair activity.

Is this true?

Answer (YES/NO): YES